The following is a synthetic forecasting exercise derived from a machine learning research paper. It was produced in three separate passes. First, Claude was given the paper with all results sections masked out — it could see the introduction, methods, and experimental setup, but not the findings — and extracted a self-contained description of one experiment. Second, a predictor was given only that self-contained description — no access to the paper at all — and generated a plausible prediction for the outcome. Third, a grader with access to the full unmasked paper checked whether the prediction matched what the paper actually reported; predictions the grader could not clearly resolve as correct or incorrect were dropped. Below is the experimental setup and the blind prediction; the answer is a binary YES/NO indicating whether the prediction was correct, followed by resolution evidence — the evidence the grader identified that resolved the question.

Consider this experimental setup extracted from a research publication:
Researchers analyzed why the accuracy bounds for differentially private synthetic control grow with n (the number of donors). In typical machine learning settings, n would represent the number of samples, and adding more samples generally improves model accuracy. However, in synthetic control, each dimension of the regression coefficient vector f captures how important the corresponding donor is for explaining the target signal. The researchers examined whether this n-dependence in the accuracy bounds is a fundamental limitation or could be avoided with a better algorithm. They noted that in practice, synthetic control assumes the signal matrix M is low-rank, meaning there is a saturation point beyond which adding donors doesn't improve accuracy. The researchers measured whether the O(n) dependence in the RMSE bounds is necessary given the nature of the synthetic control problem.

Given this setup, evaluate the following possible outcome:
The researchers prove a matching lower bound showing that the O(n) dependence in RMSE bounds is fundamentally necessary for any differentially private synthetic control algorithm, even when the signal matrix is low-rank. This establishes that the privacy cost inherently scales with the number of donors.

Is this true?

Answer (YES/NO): NO